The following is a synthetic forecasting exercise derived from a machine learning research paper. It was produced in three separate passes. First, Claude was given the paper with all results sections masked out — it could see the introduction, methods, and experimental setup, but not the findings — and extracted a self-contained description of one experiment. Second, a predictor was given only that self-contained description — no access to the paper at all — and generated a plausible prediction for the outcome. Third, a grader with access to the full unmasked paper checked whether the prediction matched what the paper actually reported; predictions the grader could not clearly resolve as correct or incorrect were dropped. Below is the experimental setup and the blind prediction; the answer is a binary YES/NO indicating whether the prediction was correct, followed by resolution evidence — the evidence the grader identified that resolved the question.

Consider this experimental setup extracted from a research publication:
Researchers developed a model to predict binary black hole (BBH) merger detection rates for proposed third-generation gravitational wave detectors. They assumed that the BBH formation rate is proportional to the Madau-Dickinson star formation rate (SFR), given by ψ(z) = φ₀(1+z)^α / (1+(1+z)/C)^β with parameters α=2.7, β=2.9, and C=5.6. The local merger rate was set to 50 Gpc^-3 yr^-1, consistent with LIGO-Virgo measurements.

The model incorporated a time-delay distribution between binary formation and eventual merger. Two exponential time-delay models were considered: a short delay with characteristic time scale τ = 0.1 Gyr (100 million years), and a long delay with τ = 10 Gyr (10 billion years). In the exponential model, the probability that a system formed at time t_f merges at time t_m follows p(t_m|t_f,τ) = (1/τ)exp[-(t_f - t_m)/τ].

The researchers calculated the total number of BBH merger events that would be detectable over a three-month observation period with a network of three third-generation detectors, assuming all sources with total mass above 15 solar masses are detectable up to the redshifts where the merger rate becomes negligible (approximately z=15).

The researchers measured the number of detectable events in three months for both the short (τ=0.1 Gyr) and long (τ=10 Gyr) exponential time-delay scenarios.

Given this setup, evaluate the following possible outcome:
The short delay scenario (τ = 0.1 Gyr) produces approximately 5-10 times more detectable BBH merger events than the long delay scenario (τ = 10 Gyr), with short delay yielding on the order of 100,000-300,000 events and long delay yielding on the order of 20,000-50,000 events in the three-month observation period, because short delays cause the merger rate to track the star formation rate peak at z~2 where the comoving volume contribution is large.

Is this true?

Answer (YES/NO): NO